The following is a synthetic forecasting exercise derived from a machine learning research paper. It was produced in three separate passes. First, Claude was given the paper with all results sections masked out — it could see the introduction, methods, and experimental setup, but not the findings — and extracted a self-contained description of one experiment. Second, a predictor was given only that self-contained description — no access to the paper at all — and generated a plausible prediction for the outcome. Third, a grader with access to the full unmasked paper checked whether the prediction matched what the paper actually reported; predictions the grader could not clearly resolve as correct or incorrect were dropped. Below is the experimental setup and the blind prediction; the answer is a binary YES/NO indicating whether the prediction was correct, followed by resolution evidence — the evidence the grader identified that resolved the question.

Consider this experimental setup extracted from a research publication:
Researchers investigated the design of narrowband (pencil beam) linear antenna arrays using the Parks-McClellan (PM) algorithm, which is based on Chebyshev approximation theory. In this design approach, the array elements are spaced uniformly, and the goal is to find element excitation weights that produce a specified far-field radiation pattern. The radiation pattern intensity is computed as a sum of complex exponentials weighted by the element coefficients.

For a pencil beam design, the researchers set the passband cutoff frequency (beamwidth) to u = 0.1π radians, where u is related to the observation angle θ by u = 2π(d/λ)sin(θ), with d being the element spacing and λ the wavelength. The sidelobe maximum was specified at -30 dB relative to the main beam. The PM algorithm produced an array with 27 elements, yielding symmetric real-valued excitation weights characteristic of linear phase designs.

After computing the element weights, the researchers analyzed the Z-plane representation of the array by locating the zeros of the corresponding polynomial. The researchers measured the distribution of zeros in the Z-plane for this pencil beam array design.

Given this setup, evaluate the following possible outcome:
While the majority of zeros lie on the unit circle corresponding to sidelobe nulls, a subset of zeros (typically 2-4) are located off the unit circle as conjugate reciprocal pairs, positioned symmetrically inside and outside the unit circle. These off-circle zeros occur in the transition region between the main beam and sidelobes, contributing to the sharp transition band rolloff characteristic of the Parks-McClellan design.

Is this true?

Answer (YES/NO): NO